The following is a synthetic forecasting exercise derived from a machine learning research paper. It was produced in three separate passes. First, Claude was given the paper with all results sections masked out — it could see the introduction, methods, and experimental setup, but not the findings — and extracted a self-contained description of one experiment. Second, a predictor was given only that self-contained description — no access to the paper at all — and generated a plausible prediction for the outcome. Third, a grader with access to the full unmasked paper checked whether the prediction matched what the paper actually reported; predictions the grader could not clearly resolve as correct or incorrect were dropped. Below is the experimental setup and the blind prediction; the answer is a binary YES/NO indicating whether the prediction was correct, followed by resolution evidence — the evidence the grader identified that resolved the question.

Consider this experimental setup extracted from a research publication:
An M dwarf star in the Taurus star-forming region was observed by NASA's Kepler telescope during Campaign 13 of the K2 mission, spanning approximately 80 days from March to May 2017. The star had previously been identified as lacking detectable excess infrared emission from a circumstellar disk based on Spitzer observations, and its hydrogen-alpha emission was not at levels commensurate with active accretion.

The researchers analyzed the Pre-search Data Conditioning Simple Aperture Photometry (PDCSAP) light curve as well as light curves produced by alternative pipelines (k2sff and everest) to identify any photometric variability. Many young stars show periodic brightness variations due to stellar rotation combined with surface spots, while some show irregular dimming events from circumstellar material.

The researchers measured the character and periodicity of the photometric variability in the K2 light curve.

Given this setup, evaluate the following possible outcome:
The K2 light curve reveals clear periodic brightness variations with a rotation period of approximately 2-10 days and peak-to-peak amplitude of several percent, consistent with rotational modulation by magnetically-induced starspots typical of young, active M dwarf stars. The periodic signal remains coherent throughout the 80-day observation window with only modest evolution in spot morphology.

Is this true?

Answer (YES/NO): NO